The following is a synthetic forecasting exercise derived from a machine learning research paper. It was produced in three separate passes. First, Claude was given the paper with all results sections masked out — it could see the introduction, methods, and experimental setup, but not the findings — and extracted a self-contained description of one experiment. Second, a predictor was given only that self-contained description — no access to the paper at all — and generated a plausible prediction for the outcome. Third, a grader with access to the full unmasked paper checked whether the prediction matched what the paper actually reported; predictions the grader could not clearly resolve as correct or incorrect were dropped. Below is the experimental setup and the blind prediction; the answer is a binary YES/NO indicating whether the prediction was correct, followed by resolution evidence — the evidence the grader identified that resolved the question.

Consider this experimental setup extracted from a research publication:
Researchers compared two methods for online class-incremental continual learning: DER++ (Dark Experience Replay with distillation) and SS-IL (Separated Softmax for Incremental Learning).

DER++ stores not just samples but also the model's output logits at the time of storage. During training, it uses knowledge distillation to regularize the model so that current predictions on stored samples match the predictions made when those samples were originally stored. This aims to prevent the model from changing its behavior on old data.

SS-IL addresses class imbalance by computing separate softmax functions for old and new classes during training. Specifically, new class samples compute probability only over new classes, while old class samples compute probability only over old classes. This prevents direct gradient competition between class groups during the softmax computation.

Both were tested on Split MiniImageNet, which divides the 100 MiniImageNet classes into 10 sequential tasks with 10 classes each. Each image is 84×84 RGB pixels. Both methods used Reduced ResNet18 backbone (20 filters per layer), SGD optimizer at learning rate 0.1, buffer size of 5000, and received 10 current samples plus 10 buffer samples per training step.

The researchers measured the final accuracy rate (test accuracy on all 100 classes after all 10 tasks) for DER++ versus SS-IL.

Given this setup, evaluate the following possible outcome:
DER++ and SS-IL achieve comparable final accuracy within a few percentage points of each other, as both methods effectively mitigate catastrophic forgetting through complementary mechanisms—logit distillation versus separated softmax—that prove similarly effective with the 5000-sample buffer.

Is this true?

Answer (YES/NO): NO